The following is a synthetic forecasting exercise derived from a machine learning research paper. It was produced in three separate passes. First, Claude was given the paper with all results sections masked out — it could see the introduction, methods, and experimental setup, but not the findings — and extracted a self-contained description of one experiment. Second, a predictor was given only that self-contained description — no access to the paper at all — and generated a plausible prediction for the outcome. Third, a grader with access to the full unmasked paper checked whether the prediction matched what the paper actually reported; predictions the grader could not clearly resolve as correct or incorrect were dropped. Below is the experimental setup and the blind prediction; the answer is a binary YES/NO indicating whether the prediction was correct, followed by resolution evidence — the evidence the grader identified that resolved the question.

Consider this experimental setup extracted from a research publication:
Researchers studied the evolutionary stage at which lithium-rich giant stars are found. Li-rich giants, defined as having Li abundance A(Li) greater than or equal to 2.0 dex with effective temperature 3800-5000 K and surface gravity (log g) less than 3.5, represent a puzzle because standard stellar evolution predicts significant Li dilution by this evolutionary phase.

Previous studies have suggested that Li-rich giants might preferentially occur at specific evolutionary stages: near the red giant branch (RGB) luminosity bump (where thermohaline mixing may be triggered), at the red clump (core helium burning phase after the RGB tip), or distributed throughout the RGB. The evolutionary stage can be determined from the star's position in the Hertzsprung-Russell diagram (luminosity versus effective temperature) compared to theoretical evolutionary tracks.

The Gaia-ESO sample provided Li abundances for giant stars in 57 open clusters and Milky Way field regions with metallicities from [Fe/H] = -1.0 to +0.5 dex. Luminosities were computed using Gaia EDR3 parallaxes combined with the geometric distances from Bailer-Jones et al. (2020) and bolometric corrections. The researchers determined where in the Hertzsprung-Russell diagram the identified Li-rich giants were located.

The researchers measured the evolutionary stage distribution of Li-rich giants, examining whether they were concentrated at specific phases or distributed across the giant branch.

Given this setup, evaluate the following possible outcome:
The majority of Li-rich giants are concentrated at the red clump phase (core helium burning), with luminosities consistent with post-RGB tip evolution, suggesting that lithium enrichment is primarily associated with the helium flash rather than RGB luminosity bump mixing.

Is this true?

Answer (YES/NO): NO